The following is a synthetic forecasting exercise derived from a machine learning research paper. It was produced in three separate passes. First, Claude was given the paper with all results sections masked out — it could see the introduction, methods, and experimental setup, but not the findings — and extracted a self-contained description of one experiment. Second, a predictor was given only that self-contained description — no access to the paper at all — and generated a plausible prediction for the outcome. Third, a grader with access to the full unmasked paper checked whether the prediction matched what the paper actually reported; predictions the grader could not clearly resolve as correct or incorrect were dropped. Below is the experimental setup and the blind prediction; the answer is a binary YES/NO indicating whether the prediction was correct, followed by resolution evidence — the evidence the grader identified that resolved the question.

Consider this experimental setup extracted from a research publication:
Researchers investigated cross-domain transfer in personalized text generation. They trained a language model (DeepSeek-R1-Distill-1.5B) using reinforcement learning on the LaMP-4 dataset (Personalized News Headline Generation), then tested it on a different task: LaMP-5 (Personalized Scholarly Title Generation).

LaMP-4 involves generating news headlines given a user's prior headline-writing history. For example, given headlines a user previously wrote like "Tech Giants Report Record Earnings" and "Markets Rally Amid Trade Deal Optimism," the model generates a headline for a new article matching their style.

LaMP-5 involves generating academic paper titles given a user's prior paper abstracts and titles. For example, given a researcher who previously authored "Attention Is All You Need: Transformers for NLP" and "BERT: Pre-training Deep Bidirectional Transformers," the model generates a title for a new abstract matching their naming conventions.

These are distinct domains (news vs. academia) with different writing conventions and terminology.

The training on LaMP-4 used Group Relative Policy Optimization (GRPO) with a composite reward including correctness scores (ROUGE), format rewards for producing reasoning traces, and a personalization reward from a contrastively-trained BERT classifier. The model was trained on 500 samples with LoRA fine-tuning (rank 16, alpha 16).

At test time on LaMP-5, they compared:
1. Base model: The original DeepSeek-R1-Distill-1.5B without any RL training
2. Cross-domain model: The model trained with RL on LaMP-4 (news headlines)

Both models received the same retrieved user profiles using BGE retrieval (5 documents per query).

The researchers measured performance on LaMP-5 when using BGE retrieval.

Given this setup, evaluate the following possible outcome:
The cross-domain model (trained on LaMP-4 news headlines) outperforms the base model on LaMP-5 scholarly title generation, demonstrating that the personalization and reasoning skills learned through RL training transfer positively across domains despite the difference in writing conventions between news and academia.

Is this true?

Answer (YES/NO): YES